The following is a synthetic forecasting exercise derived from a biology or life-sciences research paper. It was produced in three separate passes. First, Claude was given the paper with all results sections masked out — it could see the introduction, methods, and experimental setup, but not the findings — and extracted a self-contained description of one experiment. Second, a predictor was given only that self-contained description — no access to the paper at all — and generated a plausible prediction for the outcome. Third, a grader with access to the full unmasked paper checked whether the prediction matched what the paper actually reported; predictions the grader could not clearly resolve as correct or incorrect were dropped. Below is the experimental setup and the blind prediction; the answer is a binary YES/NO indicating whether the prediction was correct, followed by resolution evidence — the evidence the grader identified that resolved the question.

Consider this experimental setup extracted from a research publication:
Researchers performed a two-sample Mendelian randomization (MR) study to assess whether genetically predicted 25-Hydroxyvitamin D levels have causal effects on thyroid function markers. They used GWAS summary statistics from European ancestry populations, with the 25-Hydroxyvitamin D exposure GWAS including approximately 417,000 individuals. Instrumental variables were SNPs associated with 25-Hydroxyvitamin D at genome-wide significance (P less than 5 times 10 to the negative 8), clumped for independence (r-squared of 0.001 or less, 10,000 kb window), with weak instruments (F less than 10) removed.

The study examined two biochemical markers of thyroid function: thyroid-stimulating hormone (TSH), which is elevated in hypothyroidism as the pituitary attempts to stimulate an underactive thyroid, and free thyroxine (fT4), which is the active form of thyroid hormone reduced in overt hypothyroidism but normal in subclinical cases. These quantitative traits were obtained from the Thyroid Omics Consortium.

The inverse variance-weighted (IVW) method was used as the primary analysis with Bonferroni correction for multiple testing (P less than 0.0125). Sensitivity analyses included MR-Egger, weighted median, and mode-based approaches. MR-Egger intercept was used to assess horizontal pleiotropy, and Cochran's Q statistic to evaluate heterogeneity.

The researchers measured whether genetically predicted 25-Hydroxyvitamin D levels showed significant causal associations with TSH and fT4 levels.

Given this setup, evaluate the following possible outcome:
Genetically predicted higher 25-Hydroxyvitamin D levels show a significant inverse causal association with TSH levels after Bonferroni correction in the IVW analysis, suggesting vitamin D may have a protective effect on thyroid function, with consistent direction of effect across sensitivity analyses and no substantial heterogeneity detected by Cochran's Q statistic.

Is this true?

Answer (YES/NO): NO